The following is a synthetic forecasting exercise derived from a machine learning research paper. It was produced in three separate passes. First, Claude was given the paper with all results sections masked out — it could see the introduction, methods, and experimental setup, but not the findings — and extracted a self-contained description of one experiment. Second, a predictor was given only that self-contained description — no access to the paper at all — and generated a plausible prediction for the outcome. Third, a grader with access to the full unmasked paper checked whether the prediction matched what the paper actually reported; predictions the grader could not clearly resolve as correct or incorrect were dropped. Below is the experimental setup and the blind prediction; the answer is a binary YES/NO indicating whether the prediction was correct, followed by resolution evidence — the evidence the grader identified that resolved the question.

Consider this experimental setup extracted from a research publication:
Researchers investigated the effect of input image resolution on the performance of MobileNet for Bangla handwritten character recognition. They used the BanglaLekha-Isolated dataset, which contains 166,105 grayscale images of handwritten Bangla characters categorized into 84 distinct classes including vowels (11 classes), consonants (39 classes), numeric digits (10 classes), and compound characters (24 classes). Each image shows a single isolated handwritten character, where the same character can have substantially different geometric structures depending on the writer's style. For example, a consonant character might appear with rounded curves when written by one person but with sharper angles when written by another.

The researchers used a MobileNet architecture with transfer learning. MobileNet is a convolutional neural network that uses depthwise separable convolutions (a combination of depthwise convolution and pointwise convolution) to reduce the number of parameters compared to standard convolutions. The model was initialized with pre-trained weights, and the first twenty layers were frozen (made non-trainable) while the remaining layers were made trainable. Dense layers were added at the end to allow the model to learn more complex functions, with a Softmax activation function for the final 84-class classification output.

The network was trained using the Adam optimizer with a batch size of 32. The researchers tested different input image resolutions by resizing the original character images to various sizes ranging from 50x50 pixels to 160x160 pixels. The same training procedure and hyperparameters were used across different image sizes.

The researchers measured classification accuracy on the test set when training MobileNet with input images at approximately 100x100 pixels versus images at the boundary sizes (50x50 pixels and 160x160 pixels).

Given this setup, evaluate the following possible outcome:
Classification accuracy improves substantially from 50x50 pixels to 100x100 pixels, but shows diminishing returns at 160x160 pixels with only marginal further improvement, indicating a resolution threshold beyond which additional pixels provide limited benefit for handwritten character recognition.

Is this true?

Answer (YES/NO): NO